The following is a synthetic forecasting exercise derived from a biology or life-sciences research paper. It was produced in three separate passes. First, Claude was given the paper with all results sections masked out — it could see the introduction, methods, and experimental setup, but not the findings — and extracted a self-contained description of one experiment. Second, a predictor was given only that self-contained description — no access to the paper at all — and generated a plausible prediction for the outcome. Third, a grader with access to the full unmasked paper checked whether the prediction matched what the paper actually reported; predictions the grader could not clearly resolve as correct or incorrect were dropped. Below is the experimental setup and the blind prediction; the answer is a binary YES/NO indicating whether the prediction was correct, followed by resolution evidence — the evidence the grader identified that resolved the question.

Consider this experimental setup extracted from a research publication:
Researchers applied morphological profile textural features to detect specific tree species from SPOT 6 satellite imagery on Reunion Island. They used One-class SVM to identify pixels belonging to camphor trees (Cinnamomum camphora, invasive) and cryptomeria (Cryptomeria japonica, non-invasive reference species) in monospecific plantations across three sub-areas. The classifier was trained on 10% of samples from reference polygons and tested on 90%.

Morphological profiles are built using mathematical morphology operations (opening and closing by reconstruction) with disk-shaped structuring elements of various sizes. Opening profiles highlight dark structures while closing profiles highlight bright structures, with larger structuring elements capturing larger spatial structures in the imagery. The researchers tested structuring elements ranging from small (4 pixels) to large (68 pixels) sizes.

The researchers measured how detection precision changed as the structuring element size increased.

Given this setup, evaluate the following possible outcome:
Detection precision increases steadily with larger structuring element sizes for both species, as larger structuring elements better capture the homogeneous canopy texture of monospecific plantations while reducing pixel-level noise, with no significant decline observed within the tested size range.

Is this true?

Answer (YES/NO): NO